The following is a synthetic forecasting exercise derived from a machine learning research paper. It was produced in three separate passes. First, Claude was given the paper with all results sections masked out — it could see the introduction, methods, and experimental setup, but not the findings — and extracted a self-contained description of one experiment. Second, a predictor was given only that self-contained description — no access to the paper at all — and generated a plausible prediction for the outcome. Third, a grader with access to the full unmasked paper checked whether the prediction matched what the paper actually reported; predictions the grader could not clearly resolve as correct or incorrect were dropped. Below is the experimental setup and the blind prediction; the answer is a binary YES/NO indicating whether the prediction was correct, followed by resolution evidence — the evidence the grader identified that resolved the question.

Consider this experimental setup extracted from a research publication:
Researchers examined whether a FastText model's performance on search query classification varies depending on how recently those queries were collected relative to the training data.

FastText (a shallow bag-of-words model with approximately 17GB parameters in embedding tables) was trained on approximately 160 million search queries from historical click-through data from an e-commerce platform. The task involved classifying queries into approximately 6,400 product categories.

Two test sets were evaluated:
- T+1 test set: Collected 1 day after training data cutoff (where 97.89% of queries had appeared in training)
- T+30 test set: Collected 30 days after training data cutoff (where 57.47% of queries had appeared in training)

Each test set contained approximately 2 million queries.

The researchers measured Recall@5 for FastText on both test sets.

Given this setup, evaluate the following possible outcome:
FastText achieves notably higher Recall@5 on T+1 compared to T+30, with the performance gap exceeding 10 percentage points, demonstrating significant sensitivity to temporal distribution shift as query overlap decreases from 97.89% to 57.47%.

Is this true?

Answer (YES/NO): NO